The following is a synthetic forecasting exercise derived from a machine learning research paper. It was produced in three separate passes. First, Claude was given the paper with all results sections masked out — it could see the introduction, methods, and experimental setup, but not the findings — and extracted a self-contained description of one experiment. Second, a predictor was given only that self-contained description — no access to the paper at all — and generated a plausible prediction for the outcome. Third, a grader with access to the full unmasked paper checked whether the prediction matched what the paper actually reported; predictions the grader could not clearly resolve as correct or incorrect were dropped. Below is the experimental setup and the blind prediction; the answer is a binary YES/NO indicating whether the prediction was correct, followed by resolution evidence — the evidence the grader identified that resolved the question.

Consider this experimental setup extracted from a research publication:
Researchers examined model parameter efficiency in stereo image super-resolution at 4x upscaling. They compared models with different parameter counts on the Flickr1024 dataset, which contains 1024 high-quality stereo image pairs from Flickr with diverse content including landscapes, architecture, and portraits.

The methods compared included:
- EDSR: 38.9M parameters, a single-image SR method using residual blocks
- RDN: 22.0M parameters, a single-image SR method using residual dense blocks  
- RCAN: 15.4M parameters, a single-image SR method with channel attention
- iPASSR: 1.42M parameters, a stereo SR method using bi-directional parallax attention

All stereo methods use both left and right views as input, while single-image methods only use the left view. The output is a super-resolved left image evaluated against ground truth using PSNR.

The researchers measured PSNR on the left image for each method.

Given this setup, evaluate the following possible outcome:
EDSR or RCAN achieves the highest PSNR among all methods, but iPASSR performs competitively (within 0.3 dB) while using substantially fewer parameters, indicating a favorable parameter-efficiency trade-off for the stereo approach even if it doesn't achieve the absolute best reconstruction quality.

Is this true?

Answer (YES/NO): YES